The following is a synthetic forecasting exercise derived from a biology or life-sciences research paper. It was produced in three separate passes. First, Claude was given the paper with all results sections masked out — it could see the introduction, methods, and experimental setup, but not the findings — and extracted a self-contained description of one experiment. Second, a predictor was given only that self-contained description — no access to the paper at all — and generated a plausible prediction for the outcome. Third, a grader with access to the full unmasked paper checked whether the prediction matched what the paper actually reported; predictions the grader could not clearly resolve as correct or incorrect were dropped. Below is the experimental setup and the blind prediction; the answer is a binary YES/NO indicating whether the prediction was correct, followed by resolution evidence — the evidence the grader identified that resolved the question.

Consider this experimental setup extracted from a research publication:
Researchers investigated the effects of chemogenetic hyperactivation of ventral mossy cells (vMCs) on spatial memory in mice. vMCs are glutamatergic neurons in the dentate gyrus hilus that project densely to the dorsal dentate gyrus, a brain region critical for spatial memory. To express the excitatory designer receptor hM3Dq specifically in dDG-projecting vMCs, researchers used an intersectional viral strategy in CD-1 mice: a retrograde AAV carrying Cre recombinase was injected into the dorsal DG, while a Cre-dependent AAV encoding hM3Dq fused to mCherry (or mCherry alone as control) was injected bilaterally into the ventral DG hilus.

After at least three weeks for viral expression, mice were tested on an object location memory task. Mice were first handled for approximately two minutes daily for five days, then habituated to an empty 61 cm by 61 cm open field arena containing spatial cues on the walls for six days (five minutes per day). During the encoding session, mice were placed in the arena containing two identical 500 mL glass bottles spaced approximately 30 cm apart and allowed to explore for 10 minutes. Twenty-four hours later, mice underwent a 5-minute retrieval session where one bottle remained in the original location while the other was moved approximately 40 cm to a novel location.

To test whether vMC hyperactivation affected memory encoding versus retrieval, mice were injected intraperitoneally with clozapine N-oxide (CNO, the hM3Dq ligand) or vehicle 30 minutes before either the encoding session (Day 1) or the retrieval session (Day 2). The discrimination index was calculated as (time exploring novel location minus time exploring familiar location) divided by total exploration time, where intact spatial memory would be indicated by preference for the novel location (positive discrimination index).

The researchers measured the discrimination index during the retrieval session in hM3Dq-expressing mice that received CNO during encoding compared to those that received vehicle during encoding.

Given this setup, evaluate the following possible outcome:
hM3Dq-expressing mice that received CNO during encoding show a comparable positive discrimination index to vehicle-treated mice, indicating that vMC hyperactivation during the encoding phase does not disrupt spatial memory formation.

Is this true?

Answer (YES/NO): NO